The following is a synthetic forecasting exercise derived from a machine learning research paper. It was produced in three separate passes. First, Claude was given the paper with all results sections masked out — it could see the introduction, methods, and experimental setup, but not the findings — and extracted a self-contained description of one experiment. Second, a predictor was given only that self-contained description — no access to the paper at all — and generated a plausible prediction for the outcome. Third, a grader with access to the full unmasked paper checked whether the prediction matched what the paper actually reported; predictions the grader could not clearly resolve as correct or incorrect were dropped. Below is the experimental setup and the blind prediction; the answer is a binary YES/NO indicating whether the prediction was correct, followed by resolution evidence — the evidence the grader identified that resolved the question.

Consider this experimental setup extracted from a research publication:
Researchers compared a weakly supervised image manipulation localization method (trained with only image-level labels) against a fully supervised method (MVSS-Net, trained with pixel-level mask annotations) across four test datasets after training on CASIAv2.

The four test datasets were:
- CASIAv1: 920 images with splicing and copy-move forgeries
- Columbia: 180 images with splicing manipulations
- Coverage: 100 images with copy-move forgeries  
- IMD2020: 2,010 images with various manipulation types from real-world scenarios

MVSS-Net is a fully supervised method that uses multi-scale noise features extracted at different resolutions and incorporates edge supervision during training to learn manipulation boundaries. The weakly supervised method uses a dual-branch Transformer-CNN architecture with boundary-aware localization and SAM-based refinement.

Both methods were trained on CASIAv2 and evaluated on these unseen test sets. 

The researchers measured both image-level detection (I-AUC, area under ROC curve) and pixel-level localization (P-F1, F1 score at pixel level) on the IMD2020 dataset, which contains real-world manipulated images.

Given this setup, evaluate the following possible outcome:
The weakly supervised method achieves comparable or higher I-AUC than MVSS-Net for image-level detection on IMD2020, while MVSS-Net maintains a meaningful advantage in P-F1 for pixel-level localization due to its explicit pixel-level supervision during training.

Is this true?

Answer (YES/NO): NO